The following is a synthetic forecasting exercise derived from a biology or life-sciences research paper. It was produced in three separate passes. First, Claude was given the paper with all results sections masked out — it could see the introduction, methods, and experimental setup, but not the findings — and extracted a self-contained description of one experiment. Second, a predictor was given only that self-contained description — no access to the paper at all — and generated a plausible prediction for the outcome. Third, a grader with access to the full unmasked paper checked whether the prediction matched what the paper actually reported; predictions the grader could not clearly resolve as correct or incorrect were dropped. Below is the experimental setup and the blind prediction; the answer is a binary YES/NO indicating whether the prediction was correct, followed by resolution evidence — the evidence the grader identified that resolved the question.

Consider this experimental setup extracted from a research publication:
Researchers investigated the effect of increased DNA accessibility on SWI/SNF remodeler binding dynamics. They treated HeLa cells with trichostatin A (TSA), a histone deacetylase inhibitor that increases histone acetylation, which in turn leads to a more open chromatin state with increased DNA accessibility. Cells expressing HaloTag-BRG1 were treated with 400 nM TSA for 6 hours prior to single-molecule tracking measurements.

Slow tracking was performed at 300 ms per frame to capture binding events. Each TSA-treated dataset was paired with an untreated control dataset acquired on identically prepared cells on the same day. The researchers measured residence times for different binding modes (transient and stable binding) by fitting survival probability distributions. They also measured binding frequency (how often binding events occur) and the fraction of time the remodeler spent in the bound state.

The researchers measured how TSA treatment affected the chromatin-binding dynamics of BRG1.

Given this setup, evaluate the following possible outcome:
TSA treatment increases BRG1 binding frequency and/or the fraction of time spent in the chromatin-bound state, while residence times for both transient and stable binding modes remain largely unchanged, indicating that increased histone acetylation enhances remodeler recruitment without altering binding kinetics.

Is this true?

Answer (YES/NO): NO